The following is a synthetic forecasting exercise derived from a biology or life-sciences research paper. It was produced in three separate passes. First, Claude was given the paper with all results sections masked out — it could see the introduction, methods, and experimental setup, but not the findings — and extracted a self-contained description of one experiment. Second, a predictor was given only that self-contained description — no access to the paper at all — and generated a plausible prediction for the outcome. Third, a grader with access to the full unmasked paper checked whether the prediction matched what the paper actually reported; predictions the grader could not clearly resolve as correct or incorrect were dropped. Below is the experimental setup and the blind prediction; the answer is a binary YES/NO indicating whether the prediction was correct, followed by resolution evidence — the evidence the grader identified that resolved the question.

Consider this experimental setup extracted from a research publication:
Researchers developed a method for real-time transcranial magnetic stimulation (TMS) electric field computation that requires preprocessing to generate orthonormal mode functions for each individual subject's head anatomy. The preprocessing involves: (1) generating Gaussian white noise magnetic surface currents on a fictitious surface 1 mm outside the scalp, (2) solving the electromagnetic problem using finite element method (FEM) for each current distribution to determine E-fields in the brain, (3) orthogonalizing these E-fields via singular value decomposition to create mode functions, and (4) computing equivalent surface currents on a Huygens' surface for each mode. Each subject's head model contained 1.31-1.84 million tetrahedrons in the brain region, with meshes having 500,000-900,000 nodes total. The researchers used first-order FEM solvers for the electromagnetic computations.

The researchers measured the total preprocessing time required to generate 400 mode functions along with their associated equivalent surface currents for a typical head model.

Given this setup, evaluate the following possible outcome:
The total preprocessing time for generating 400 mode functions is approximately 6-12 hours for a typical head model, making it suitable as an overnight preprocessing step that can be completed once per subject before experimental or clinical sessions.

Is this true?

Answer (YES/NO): NO